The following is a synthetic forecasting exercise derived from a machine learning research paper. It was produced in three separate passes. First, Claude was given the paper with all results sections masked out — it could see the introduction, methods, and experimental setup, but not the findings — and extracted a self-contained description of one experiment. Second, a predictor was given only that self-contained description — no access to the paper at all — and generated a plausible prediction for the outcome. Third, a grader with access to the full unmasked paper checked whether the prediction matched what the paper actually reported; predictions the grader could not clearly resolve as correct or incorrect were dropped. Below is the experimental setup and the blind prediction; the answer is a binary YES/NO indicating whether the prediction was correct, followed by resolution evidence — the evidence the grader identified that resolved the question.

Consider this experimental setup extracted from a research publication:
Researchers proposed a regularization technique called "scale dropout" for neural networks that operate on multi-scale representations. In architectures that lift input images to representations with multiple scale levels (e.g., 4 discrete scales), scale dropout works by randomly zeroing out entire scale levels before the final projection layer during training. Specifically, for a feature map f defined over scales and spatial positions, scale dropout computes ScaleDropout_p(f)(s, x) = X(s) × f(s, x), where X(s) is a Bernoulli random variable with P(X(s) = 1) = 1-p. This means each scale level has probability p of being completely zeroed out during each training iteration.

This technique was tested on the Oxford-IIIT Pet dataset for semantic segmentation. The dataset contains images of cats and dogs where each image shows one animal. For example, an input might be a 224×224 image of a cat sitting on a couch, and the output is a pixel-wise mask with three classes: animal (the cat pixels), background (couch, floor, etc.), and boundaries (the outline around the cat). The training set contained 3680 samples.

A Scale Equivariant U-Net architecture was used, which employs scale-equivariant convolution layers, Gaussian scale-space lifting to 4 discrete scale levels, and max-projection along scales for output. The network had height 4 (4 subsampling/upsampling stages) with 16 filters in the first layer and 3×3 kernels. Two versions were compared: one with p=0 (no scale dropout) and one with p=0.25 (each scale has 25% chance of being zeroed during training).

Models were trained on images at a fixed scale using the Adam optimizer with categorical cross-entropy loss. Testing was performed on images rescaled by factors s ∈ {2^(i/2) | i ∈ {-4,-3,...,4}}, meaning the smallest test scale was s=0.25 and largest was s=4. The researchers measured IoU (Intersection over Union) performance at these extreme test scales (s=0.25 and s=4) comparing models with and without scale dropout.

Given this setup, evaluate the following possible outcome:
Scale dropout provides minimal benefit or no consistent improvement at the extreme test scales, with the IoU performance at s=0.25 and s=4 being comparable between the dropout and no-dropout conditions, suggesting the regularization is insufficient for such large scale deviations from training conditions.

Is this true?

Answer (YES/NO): NO